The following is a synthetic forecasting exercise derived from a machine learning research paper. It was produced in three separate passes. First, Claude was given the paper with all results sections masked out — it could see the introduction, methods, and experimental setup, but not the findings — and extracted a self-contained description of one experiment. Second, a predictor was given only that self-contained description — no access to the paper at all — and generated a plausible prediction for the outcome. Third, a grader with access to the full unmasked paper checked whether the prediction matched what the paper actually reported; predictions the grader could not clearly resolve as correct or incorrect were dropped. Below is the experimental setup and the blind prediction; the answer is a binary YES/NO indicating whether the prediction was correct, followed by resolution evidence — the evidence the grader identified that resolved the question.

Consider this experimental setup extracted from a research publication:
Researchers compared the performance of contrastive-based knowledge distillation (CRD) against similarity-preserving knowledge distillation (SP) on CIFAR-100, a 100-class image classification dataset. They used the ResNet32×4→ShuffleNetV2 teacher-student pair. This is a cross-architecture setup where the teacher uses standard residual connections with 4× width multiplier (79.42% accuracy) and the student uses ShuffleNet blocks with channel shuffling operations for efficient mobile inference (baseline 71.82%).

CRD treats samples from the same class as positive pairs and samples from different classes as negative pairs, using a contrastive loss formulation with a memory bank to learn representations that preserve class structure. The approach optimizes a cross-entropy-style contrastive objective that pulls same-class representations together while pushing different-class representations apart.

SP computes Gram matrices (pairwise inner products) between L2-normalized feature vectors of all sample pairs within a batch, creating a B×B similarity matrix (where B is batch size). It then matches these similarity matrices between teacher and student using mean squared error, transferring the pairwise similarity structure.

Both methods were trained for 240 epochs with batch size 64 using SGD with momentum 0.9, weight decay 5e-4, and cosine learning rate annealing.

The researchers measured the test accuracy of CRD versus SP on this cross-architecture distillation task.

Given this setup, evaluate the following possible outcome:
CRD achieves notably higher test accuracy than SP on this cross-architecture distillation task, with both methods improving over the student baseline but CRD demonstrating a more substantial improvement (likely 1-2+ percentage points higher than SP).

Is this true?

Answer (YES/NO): YES